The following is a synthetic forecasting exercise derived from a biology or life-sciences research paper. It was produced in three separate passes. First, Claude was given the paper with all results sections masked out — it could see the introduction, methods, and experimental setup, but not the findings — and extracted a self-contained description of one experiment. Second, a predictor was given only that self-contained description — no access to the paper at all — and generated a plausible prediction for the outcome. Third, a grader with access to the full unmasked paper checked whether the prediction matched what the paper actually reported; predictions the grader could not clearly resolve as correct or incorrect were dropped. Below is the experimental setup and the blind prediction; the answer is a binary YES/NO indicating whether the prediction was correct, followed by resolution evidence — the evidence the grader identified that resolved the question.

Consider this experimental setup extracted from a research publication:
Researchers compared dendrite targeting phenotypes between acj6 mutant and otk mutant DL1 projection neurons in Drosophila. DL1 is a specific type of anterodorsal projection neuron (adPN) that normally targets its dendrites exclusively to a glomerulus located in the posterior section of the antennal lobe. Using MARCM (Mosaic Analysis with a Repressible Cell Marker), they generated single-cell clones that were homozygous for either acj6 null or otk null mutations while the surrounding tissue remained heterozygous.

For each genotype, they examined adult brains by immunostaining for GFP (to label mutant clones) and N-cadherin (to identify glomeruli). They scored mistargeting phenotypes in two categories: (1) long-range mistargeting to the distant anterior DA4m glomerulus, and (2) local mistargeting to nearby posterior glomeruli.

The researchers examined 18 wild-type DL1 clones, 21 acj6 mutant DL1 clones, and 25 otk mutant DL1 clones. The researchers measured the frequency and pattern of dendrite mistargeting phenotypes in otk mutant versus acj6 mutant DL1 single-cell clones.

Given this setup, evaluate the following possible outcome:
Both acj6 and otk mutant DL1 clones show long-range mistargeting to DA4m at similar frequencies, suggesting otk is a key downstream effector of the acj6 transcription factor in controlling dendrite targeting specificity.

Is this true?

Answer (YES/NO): NO